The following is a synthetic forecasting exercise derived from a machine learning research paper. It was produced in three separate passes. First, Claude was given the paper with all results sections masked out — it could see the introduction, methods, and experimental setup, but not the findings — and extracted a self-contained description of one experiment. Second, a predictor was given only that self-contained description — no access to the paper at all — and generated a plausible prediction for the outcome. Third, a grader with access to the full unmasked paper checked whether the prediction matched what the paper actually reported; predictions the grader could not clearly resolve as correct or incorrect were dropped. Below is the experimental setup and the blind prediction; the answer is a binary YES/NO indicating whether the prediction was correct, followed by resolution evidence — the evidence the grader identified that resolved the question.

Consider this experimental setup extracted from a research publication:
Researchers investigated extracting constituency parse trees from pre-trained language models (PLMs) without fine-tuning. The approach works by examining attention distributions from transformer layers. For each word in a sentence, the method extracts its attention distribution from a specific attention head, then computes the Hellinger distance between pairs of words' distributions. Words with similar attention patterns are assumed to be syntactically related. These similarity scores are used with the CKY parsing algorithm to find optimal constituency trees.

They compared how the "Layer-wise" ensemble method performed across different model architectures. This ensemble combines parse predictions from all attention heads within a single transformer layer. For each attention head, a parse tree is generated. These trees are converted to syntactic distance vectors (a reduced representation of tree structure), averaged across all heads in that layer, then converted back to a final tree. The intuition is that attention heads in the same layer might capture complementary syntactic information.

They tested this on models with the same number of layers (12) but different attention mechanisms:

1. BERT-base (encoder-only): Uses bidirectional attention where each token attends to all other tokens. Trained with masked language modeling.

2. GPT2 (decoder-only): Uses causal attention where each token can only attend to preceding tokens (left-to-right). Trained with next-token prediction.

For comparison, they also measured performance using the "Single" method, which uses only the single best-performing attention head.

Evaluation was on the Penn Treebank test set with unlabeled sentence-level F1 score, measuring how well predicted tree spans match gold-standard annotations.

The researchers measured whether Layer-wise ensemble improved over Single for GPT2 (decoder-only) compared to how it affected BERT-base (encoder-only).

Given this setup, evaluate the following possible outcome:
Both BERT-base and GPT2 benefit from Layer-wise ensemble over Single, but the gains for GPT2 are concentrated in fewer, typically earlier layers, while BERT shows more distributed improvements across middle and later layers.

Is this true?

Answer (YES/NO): NO